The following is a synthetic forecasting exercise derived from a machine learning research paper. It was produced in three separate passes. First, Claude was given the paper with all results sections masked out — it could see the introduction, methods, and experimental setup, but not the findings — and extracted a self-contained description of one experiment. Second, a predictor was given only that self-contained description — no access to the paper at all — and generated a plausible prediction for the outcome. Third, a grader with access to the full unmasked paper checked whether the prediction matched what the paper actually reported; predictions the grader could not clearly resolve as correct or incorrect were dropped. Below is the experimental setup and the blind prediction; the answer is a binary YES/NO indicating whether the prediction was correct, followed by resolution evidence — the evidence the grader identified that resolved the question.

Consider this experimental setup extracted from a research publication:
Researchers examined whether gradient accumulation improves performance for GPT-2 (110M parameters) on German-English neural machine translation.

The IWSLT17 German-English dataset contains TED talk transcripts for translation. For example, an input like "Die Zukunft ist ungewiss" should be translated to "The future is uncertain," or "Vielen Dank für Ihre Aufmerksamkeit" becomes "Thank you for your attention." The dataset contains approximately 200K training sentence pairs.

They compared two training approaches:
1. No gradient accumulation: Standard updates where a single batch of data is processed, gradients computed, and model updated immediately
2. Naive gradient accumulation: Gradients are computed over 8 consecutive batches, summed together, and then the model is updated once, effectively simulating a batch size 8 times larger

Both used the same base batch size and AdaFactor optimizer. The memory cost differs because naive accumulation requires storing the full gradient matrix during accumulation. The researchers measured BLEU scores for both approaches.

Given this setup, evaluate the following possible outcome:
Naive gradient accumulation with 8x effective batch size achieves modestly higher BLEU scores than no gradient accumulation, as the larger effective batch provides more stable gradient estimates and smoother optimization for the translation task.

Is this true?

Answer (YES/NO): NO